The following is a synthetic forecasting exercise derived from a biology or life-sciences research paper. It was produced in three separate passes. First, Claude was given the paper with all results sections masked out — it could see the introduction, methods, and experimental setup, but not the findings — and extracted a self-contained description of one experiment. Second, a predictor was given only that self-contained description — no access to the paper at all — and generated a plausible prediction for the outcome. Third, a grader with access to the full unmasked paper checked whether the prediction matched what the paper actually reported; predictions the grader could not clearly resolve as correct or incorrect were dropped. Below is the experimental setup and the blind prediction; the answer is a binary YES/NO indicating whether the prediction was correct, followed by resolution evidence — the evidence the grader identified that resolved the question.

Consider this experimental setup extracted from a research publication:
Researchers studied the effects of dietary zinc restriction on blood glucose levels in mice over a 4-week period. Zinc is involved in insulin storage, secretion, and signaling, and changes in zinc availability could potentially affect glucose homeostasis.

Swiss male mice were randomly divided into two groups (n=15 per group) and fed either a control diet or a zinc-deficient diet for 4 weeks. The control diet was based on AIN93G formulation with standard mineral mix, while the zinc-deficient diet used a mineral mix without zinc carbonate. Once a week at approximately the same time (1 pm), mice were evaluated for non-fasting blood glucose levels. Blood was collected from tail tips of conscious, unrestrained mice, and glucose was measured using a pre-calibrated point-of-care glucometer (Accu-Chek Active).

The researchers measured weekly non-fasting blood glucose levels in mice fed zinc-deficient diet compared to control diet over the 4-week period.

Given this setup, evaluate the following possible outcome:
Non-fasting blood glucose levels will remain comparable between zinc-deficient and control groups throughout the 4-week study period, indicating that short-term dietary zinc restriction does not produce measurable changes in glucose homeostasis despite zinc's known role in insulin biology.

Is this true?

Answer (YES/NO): NO